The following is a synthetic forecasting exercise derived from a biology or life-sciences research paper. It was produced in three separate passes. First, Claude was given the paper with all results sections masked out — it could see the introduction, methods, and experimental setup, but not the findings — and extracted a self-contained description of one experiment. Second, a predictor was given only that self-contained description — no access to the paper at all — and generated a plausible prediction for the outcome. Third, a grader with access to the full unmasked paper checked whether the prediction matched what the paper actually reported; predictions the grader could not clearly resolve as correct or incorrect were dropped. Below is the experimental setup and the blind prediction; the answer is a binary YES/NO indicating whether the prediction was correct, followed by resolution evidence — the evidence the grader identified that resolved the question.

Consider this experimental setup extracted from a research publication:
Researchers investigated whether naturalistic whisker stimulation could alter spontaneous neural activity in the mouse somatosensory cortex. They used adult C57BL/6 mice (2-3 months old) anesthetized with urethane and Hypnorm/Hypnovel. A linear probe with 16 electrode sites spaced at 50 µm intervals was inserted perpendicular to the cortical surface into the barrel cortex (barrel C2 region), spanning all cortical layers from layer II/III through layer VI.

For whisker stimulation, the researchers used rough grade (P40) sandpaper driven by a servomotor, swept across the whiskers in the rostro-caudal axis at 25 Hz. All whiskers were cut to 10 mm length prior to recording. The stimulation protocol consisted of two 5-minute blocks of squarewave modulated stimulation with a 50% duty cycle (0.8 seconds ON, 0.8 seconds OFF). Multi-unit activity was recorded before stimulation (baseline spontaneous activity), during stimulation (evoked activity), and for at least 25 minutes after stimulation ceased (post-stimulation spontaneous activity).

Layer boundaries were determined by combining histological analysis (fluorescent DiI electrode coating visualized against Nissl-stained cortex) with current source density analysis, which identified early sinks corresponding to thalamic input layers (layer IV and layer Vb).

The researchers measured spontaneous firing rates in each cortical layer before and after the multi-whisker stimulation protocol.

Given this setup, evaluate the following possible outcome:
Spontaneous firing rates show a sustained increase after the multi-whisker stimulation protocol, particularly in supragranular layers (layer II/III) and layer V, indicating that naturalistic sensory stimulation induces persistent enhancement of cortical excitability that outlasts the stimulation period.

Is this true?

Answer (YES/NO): NO